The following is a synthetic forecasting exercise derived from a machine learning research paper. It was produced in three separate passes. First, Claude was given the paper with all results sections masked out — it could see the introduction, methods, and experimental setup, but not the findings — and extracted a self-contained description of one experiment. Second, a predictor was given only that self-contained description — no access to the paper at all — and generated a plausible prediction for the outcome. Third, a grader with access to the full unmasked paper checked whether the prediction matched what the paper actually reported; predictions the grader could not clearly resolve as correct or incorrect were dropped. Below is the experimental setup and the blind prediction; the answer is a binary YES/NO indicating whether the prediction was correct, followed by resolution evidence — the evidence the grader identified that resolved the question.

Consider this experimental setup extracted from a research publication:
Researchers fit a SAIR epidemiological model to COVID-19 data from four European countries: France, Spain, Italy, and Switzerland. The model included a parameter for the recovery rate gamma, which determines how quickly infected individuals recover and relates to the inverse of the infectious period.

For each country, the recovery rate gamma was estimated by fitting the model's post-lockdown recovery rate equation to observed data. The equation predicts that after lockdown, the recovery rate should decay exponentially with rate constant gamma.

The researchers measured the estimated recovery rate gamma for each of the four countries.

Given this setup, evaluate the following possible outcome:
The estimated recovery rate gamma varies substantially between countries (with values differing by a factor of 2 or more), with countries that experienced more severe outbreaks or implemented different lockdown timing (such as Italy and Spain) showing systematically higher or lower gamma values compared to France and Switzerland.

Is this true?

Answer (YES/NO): NO